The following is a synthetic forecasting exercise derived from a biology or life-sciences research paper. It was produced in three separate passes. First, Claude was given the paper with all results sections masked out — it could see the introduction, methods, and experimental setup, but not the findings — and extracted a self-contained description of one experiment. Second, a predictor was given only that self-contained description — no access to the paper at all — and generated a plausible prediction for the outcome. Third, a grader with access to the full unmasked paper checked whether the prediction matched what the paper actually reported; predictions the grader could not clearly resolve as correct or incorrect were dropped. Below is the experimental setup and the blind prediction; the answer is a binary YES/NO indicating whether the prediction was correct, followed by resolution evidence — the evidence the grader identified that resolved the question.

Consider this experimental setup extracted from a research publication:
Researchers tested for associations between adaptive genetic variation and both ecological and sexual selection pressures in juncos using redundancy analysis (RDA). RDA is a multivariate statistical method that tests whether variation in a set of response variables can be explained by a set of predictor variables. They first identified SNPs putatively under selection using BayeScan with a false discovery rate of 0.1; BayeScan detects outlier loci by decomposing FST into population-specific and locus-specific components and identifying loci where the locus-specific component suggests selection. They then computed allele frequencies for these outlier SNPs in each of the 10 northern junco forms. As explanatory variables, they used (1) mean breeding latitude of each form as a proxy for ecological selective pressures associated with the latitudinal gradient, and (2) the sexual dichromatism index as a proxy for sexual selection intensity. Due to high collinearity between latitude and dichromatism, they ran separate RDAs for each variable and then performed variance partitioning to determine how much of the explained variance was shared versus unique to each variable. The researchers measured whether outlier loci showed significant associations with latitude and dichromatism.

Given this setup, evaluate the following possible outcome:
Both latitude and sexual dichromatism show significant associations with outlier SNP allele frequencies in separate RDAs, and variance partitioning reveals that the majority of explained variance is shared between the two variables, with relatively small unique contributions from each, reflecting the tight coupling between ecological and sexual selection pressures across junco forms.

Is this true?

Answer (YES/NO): NO